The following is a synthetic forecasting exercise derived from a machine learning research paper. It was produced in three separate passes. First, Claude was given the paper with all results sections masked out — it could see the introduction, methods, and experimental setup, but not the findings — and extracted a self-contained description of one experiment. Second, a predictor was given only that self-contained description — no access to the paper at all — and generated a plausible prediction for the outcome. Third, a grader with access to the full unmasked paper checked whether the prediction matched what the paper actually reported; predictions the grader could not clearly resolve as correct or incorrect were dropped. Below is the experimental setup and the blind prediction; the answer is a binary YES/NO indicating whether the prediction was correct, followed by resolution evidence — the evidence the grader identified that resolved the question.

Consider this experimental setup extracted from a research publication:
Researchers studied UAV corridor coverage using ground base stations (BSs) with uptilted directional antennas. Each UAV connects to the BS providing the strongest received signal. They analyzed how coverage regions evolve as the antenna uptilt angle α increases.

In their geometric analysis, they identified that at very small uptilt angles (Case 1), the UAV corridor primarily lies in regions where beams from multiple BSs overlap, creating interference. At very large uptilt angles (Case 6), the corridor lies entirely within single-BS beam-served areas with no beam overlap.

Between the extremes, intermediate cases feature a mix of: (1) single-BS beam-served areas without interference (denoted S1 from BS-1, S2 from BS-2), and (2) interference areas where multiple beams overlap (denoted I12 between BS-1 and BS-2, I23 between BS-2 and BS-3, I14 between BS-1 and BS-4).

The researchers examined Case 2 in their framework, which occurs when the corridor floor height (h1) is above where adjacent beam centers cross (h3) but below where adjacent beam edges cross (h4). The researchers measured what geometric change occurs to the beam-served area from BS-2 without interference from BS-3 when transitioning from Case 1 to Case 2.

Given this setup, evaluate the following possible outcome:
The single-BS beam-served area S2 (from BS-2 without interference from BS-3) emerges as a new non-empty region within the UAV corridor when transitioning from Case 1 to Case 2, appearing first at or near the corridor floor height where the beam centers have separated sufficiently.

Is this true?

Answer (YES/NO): YES